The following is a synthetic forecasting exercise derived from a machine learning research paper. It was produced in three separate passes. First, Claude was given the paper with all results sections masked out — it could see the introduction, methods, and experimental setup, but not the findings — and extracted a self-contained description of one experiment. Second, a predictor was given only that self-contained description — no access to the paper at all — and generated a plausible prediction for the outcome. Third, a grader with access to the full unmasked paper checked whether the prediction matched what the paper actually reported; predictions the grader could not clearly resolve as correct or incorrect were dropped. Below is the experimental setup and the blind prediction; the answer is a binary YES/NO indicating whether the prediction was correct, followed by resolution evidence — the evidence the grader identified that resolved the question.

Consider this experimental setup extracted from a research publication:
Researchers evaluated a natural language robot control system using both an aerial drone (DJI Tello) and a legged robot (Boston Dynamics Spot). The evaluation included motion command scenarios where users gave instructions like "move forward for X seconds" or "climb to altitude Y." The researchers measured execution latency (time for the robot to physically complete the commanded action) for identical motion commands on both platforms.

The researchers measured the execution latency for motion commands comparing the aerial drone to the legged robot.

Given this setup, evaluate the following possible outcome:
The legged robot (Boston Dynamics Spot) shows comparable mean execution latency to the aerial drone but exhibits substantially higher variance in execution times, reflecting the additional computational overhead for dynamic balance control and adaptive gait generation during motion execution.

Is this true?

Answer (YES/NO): NO